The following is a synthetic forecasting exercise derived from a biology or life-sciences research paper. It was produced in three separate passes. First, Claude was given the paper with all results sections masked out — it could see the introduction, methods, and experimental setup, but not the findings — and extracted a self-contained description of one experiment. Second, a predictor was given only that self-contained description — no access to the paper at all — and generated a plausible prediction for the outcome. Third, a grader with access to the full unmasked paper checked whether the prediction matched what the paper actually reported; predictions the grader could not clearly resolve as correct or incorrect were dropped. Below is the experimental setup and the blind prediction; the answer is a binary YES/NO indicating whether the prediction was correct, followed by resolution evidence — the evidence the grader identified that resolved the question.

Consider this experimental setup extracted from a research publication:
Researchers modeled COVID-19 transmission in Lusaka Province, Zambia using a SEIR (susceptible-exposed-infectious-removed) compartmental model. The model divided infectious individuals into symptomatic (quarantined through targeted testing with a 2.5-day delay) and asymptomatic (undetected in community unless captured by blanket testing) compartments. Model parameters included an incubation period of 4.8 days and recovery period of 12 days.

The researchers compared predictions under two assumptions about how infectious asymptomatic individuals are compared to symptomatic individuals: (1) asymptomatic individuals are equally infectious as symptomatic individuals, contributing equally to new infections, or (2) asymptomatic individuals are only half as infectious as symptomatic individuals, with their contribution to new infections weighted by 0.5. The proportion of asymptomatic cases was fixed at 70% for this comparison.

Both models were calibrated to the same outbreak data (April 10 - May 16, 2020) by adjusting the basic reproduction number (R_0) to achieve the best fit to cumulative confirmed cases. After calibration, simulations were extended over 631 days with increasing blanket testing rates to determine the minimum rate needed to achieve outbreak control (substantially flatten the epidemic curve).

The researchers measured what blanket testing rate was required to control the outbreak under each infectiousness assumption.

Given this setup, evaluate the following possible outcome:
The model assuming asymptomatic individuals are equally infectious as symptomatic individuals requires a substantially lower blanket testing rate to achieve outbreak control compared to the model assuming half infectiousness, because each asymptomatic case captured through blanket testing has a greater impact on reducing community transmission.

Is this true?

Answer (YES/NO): NO